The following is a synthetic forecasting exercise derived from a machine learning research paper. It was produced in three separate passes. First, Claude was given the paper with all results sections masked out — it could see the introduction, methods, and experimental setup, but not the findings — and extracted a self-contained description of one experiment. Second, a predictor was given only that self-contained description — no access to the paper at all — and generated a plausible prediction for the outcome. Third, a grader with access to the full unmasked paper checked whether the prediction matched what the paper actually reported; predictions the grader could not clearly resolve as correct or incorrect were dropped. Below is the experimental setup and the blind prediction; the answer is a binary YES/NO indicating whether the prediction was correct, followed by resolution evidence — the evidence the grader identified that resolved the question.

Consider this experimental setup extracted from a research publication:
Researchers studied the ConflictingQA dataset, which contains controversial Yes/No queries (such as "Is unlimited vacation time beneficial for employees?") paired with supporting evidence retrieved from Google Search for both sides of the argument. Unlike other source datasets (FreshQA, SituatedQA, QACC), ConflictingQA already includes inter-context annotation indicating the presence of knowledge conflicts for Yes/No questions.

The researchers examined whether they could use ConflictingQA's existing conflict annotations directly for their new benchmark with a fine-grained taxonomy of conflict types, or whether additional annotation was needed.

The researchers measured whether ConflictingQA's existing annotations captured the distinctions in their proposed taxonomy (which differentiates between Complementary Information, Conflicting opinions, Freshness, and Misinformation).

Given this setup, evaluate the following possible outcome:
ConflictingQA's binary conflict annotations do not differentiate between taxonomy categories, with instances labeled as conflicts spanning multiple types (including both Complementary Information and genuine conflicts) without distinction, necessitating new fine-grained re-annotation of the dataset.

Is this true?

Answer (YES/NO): YES